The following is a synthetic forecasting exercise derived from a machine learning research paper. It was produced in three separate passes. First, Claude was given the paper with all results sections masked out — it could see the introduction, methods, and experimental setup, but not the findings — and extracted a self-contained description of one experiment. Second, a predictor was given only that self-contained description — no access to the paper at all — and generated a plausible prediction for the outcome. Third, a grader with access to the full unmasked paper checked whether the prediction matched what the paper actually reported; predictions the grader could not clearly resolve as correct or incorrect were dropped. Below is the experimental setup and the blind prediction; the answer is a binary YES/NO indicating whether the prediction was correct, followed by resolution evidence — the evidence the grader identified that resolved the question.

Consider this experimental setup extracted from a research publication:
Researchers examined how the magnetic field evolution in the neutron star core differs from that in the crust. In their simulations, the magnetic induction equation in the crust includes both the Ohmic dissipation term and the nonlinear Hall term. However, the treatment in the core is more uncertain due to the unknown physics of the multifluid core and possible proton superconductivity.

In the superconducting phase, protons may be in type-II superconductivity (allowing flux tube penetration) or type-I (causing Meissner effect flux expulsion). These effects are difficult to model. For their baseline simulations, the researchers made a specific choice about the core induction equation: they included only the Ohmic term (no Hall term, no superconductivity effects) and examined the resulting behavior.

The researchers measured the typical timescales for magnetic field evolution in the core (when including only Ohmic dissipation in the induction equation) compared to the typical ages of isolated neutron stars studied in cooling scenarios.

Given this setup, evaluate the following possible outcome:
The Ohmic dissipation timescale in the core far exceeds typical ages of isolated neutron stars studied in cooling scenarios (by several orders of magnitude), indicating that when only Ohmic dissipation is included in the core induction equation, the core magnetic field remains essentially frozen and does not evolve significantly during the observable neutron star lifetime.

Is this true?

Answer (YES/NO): NO